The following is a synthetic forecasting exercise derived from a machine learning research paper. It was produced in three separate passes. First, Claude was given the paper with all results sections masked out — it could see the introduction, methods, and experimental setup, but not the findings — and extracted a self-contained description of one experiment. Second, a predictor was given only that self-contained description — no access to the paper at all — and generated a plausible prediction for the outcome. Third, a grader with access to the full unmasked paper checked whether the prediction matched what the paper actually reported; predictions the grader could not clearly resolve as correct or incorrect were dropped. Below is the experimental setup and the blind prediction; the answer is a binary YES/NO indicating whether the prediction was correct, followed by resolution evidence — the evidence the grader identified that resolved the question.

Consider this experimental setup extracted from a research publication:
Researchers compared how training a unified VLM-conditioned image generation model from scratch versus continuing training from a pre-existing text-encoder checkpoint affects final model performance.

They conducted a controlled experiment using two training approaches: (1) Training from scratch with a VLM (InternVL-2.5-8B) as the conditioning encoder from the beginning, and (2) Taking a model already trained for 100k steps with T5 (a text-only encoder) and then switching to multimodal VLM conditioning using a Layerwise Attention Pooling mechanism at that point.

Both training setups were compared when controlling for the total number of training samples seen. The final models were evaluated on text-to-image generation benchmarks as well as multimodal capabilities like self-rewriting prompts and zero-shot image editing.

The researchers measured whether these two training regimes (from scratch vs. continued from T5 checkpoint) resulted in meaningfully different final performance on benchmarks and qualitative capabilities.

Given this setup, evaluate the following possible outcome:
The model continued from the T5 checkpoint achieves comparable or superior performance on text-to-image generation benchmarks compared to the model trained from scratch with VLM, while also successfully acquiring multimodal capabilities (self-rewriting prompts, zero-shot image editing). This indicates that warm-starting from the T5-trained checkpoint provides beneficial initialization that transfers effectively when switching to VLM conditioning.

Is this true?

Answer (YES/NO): NO